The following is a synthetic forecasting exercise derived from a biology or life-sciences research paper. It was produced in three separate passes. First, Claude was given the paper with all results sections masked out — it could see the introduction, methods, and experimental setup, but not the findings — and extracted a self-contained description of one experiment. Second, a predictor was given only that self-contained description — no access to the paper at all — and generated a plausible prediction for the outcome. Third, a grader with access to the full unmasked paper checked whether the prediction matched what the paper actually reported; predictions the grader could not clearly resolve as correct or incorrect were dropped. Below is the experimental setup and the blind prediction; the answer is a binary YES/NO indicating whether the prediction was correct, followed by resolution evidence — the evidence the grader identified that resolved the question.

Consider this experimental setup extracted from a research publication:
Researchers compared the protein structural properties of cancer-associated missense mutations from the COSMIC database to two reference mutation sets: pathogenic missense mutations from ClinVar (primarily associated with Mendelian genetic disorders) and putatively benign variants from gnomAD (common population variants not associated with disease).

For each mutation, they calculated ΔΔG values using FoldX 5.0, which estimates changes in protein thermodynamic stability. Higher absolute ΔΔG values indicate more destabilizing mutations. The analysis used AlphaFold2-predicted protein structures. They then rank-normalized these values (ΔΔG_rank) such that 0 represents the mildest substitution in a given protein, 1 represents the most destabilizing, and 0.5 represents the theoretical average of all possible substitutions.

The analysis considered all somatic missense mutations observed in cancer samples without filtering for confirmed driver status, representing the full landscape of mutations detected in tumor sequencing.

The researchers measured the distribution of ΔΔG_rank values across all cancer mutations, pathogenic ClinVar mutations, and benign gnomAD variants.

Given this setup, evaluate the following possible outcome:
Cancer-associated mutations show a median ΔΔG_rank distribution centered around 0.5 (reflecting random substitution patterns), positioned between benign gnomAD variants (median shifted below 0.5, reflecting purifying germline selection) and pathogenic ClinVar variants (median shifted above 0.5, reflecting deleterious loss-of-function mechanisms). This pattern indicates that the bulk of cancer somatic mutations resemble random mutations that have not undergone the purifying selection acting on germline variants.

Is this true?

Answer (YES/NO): YES